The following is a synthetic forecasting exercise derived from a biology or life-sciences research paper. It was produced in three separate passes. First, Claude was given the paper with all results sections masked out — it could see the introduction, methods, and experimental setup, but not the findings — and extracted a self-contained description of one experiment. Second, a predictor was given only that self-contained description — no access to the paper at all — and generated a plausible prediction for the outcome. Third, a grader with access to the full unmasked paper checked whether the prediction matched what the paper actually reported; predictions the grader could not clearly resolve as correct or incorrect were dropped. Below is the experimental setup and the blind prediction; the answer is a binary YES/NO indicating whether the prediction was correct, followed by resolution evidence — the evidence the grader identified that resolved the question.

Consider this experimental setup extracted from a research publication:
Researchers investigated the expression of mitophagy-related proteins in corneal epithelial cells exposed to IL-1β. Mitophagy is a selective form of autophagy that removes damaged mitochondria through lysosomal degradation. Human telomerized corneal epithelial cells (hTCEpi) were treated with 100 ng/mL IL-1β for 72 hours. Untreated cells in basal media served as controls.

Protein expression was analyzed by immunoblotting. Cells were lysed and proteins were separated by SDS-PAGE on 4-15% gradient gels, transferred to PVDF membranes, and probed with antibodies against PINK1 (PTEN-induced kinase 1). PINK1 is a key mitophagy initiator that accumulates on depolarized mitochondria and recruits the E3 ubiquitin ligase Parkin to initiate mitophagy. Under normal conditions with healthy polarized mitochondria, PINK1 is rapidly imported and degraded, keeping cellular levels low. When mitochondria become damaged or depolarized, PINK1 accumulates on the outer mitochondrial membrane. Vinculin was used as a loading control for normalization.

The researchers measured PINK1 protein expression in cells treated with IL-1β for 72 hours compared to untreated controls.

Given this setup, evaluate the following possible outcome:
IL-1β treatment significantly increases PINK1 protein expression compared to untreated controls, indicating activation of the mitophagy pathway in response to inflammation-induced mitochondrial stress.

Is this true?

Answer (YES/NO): NO